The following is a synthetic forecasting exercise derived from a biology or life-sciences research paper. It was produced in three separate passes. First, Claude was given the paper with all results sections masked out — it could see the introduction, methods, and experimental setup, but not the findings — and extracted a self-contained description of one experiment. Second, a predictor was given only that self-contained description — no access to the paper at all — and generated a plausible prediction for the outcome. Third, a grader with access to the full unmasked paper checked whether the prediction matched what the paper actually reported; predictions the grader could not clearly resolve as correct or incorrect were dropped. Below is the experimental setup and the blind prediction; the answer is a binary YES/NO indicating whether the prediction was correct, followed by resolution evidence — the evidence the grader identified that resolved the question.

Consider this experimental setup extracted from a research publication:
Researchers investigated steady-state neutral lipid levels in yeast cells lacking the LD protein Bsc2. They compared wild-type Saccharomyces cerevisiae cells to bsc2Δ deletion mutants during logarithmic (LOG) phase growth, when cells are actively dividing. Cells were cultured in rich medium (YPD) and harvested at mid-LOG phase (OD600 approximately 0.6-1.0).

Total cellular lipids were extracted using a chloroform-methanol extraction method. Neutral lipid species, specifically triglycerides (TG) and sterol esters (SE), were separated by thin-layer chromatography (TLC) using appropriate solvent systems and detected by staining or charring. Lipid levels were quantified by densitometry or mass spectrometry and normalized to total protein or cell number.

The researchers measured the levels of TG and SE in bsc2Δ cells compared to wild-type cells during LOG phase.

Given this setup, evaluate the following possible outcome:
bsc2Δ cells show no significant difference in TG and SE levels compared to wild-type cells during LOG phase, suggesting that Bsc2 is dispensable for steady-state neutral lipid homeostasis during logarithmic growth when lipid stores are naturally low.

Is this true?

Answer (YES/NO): NO